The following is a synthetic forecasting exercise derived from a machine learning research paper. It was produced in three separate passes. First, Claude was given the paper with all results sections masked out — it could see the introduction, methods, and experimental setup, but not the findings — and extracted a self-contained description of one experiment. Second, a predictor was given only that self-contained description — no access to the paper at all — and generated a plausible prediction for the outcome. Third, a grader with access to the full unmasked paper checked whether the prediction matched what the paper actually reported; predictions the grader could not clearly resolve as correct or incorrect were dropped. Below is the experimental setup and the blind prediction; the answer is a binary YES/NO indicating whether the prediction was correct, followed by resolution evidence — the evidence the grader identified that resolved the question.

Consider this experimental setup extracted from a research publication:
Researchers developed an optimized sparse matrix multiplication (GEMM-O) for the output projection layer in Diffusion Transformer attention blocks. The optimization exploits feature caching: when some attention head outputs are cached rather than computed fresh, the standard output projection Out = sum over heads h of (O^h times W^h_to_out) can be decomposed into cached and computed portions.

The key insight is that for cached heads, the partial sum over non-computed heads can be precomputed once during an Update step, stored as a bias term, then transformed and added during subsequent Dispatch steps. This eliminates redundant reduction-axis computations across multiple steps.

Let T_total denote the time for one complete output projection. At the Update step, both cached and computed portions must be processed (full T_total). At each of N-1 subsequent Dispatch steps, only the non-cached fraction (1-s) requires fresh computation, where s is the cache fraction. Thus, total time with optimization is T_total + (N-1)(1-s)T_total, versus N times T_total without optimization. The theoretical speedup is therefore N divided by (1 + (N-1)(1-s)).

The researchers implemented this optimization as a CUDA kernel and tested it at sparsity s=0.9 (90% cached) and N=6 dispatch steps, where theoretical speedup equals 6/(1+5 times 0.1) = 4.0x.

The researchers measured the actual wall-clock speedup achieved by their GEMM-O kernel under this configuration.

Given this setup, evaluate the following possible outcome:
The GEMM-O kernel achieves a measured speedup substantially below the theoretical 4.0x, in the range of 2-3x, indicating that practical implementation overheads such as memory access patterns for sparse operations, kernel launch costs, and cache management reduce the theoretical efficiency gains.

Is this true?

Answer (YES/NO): NO